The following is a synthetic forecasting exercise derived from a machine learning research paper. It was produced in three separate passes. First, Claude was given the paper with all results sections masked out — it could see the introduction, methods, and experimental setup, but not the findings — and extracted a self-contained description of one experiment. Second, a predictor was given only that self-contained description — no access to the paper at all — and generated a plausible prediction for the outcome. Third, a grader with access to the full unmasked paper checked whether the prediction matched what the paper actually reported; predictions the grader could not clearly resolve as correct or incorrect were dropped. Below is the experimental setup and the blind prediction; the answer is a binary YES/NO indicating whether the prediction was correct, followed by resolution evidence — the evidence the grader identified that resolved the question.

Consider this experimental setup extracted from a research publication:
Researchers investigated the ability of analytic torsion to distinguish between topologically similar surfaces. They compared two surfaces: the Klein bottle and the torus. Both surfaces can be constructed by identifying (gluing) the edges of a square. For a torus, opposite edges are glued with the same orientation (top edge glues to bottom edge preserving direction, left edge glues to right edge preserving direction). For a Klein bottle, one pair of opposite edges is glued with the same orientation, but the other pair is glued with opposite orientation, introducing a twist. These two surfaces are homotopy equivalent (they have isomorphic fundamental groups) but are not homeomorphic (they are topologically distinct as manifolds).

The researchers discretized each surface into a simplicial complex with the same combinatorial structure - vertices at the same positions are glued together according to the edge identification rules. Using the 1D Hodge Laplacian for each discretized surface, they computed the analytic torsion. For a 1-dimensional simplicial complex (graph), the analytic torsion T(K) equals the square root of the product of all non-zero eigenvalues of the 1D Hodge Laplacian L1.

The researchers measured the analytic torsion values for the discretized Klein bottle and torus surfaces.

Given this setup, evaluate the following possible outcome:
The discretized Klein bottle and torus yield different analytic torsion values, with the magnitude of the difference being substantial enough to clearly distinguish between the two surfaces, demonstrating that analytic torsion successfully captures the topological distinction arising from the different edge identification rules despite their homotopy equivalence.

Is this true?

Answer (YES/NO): YES